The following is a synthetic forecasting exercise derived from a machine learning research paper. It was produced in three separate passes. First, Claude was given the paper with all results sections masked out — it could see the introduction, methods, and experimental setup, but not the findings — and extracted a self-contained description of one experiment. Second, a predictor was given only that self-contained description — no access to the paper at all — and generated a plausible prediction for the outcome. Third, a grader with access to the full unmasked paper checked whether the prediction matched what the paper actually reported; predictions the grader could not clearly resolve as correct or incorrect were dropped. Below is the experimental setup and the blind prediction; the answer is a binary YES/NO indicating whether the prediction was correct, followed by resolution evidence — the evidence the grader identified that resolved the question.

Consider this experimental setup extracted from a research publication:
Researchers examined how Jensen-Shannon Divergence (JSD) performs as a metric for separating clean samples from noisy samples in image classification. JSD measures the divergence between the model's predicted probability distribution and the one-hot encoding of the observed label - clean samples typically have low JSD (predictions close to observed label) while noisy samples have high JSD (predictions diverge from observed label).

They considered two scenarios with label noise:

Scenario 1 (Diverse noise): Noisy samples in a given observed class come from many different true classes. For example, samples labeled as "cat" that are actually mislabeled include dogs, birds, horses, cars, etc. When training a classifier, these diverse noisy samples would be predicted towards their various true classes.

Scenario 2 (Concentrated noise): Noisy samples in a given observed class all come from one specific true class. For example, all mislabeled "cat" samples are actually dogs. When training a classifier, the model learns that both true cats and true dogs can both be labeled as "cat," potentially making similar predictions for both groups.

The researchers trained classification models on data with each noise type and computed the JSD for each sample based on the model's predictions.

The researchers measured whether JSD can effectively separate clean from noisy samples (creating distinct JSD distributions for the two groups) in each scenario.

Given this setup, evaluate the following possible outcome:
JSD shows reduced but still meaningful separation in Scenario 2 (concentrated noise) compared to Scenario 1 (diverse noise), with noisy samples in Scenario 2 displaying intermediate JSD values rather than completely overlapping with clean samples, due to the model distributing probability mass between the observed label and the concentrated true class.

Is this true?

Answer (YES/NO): NO